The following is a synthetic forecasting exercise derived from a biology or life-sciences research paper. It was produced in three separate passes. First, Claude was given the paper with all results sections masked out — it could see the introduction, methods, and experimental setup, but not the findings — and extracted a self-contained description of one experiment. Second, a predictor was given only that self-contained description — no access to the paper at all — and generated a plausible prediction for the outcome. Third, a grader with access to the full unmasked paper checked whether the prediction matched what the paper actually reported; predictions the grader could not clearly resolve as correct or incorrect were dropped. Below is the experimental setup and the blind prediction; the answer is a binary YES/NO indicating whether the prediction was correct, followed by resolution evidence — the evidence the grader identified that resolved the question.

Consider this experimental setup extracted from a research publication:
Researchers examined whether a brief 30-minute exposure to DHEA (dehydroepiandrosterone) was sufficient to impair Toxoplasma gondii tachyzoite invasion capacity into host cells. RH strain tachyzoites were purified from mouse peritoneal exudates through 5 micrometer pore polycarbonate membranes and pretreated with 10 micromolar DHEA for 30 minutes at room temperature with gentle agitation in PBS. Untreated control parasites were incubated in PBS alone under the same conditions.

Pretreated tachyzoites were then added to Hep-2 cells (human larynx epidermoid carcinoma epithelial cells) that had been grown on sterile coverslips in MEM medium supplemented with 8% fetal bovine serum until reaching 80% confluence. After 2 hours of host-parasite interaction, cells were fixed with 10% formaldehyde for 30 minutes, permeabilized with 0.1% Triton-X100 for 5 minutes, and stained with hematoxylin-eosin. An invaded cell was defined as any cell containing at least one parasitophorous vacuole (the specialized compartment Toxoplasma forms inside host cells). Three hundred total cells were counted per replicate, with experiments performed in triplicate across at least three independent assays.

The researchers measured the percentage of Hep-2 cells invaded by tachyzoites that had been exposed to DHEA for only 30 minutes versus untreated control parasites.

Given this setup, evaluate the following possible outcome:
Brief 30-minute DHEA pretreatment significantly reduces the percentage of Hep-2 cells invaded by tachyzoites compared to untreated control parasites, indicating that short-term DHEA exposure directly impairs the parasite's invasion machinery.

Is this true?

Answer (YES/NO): YES